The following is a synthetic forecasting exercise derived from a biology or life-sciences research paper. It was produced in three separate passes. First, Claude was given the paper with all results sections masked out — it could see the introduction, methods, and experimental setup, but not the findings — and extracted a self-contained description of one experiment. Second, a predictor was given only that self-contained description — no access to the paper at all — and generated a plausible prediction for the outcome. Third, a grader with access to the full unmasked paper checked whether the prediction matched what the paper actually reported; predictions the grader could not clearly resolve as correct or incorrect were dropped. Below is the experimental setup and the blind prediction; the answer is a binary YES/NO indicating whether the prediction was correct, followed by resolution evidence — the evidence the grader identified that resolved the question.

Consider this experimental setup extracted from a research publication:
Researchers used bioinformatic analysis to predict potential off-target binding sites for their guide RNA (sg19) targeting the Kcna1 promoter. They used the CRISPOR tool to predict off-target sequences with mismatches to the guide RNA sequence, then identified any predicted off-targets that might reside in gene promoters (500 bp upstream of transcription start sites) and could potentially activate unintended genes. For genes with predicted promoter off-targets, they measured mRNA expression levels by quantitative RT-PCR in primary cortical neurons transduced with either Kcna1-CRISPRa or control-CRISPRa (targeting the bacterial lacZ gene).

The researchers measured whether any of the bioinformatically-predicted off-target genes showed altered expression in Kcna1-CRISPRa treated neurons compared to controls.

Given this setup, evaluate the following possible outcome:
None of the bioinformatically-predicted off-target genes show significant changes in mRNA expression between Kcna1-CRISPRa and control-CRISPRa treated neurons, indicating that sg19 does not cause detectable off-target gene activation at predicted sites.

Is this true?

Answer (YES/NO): YES